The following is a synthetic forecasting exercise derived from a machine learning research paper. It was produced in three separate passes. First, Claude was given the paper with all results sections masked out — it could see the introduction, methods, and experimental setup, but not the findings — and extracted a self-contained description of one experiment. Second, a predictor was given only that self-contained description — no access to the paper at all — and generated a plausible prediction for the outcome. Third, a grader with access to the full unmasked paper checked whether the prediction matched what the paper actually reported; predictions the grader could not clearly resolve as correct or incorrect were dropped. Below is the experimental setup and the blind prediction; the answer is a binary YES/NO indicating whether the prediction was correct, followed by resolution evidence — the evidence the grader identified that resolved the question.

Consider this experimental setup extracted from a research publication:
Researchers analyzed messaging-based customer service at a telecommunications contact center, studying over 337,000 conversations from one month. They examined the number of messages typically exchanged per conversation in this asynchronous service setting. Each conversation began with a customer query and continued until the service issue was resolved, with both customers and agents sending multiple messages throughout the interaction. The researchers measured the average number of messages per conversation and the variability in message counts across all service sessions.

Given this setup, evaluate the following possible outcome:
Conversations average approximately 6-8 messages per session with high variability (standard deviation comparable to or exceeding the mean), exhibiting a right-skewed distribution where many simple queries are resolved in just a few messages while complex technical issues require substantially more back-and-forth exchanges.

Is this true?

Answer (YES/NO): NO